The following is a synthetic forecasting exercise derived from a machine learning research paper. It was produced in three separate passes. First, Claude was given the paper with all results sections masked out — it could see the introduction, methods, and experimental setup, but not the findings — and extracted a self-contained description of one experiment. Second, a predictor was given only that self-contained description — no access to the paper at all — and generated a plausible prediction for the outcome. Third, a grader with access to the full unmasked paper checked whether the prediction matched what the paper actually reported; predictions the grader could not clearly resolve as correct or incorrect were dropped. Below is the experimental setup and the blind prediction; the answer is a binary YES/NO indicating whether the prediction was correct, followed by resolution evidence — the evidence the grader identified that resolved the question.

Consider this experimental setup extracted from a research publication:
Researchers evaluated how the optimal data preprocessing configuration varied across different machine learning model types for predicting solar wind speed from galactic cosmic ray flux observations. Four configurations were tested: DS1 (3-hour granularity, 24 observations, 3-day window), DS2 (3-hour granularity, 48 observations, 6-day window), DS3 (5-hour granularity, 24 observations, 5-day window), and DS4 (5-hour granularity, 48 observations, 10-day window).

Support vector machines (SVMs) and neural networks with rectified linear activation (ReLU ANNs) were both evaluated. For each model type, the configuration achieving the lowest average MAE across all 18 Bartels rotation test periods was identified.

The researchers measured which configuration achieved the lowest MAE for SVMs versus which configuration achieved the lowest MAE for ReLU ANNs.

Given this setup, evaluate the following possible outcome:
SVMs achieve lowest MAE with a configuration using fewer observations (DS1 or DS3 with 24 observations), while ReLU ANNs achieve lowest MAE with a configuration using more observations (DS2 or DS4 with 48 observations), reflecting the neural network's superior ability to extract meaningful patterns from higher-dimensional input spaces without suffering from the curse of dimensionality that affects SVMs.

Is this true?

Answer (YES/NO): NO